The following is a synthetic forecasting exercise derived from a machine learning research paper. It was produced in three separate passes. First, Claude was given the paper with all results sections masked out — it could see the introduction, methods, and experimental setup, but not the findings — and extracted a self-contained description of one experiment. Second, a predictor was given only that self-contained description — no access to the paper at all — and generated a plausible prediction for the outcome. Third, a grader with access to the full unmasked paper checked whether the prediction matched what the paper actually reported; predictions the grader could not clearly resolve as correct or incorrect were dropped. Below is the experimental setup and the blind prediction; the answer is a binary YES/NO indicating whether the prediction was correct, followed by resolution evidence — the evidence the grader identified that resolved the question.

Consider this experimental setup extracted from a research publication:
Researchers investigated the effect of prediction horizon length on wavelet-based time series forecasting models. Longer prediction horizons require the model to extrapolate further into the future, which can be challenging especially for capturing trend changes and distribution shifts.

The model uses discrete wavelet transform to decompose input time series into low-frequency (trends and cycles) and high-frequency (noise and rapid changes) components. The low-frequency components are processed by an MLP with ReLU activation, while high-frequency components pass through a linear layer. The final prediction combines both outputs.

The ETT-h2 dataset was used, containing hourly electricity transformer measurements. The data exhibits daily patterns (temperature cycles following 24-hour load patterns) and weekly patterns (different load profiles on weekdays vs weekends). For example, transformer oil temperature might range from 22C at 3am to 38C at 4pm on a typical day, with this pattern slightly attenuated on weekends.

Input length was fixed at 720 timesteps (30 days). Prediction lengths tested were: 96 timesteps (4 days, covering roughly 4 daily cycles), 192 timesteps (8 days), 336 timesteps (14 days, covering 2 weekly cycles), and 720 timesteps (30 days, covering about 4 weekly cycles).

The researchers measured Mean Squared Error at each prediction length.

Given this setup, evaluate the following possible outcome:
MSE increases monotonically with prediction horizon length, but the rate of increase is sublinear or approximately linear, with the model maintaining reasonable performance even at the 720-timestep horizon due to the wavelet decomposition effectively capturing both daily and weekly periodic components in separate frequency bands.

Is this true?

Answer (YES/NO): YES